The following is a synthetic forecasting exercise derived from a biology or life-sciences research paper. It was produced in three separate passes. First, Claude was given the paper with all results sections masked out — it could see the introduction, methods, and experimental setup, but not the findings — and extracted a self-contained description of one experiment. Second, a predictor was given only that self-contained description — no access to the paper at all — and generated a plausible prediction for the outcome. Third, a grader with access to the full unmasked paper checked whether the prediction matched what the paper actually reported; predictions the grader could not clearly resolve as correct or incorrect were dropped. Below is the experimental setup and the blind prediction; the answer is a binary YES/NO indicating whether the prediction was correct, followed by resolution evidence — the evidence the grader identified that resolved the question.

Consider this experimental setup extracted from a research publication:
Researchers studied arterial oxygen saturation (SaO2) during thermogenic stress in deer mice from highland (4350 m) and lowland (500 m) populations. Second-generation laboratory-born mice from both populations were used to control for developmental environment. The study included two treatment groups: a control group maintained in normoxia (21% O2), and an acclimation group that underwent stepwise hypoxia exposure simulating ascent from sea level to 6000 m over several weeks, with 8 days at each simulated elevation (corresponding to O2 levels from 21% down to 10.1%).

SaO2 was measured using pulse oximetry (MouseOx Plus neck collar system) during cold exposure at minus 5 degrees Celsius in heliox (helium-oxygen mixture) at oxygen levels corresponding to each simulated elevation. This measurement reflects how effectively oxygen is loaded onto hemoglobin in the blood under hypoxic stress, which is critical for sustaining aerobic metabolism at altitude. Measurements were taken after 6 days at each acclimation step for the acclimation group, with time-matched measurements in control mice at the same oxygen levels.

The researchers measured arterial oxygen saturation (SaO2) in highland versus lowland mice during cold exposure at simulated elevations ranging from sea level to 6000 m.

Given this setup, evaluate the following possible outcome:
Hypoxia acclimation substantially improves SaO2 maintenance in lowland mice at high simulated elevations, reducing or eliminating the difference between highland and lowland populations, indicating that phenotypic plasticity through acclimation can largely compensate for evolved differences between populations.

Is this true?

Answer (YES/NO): NO